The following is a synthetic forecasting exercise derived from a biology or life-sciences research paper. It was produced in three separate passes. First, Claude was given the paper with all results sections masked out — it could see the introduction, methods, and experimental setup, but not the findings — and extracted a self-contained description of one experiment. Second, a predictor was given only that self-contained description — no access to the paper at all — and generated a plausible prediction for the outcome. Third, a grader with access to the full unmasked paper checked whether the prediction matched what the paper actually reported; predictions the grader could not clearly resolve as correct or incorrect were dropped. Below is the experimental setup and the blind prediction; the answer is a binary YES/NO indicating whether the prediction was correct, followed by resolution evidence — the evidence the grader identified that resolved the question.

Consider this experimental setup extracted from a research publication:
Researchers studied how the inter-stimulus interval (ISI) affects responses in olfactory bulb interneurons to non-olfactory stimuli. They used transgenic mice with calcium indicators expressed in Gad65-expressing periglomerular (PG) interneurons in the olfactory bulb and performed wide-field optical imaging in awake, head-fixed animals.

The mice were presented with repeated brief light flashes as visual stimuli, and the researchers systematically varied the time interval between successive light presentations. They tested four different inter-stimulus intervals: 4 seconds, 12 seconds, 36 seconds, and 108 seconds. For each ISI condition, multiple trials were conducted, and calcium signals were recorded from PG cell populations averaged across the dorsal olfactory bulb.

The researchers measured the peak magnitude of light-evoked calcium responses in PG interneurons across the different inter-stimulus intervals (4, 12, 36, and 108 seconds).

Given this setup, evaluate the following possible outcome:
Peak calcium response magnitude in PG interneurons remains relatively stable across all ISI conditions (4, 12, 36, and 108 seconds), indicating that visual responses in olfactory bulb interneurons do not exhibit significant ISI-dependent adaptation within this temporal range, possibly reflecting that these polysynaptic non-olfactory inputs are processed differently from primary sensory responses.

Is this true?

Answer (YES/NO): NO